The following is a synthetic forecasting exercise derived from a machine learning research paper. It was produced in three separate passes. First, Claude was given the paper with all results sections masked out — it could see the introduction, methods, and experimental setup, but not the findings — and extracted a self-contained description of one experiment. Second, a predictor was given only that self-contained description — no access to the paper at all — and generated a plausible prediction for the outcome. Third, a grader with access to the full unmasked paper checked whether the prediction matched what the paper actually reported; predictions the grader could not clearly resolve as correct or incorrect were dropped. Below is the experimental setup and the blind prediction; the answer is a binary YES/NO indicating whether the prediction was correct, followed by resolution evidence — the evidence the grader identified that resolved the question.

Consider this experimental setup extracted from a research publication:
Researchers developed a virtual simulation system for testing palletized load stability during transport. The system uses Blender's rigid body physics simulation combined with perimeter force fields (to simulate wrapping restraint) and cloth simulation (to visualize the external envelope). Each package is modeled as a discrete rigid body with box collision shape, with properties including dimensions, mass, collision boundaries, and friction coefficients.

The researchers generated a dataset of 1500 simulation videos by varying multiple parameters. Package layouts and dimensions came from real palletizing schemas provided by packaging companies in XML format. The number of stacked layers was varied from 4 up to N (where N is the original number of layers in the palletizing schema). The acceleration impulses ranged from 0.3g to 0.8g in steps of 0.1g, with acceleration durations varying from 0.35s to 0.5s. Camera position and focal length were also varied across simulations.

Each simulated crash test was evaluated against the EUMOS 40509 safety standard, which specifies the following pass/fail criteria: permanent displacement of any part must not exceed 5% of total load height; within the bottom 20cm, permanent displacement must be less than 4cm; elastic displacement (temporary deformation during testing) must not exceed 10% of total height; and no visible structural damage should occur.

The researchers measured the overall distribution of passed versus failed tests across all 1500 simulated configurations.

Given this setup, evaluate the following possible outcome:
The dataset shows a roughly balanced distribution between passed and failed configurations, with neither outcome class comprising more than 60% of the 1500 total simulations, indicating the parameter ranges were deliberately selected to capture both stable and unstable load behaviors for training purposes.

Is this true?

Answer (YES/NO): NO